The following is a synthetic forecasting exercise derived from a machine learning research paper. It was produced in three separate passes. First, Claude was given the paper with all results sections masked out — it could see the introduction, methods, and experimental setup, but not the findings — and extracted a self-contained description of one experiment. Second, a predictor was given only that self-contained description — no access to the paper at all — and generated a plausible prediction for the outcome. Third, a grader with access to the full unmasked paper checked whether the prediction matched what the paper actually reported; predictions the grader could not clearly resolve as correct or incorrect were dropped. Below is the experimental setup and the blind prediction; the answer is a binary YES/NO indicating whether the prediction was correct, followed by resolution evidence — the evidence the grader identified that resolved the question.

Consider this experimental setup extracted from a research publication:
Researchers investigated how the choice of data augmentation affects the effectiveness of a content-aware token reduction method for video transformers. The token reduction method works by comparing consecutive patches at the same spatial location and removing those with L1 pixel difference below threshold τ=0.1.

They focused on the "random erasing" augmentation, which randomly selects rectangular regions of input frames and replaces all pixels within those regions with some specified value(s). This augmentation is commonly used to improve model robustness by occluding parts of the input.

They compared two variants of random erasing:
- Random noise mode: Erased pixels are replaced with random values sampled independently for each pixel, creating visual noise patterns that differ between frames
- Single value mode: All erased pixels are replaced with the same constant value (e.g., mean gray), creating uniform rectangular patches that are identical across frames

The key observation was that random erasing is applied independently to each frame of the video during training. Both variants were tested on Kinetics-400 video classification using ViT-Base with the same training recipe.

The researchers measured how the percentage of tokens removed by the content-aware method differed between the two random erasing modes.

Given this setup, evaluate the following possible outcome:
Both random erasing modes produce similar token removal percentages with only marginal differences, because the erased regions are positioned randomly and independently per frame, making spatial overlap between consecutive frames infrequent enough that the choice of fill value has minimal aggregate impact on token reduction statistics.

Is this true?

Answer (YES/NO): NO